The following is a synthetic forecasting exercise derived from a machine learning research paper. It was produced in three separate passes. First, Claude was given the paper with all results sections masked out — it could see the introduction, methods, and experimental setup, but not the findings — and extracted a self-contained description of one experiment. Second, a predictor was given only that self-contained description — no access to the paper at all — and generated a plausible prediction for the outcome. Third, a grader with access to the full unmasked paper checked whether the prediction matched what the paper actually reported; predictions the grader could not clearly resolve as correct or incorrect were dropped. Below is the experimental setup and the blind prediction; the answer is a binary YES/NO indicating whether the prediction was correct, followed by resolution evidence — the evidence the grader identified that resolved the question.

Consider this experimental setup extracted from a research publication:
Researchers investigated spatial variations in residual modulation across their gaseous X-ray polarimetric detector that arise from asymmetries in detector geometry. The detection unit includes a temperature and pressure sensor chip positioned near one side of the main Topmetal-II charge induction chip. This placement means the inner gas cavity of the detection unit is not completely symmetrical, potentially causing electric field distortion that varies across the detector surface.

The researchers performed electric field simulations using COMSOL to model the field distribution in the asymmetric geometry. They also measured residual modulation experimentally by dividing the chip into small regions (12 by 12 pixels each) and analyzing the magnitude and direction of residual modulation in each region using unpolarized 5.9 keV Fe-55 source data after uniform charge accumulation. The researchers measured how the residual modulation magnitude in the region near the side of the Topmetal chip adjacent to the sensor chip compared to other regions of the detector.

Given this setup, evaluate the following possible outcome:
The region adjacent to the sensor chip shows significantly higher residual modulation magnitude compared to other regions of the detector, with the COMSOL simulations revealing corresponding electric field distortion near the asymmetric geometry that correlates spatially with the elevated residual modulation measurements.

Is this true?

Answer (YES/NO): YES